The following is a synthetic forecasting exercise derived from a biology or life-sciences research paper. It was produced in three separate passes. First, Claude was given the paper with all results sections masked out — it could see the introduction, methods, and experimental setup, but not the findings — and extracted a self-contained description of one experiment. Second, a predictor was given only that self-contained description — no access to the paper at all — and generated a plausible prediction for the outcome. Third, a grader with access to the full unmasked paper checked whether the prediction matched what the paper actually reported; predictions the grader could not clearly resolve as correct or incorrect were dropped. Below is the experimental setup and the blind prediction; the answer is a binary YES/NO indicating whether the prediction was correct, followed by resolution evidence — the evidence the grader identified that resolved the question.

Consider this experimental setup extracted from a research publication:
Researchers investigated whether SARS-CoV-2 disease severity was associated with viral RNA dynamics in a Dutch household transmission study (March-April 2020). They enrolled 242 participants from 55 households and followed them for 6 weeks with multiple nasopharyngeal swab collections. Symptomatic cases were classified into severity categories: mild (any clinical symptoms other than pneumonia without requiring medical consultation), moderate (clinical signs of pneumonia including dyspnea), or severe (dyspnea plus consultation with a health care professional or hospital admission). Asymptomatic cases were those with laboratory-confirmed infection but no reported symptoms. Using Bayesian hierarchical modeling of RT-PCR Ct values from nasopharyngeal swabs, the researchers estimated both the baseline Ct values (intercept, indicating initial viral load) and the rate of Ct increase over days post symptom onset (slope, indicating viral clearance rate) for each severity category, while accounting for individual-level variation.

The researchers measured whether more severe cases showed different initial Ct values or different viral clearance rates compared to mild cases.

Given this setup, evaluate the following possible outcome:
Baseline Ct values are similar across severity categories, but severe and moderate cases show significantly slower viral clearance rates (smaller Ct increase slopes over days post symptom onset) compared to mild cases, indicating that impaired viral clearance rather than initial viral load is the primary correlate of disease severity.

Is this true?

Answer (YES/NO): NO